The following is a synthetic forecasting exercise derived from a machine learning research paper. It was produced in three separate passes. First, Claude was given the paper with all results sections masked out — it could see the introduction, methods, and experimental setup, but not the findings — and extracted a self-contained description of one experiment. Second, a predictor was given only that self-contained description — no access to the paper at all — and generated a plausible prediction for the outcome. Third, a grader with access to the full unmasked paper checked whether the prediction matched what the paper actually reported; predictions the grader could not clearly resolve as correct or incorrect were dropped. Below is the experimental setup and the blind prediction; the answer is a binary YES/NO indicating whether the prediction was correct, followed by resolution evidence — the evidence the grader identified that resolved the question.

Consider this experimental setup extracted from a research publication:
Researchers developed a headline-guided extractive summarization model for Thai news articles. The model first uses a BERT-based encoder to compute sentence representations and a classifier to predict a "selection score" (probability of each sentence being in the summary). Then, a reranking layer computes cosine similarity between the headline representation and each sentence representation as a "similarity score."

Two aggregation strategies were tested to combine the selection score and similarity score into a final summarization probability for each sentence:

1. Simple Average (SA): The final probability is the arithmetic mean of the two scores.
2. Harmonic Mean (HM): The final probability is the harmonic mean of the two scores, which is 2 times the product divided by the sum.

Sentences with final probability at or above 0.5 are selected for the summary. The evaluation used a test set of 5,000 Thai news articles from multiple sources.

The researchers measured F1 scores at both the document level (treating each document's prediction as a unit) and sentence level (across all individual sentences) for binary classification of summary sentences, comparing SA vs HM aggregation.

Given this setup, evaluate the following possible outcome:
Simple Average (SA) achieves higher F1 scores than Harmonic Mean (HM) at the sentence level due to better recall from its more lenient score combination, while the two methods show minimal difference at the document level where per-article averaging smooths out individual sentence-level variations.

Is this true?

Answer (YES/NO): NO